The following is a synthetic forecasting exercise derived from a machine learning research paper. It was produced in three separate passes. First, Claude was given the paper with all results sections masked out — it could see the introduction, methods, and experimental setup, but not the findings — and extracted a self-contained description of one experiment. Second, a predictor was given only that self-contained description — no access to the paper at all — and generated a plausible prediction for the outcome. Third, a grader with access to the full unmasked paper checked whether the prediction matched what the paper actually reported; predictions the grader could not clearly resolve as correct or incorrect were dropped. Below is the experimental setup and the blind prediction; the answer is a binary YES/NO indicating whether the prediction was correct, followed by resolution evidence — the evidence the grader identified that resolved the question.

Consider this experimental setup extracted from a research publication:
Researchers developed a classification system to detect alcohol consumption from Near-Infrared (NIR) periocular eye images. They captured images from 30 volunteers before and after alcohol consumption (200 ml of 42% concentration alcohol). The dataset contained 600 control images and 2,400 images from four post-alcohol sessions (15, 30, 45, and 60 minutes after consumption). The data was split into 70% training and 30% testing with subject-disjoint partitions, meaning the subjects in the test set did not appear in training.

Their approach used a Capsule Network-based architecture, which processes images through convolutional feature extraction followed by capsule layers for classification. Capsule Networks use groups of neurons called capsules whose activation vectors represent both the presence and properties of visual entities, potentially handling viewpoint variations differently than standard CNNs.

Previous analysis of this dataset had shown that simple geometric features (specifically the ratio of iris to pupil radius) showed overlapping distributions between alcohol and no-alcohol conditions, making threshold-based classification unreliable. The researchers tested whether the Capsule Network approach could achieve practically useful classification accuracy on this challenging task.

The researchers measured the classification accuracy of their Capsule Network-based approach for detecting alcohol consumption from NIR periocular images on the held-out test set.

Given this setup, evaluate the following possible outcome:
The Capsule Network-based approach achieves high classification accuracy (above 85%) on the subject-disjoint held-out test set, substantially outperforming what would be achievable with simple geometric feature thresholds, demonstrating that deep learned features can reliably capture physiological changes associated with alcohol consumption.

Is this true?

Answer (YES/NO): YES